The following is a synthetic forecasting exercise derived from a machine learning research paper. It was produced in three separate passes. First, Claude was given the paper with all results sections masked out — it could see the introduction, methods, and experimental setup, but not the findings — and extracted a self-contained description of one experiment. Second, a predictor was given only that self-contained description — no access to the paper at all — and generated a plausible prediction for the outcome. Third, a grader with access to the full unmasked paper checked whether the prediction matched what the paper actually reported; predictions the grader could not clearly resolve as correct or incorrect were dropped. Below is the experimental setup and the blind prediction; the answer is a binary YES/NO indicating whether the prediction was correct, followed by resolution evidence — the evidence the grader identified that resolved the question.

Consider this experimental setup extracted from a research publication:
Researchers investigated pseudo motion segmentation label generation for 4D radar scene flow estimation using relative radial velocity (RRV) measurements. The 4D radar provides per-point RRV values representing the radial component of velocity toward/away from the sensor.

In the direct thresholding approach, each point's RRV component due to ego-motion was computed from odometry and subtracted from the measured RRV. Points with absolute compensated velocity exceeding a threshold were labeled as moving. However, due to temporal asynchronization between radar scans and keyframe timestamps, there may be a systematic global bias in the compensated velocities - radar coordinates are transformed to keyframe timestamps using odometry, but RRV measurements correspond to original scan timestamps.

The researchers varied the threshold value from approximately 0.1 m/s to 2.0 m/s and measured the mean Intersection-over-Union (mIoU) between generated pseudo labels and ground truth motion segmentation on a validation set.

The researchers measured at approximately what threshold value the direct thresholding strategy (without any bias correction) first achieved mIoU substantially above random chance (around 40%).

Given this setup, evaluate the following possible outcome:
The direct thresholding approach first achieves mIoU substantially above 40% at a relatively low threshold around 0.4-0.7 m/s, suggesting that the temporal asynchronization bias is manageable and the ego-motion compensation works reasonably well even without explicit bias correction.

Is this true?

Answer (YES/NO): NO